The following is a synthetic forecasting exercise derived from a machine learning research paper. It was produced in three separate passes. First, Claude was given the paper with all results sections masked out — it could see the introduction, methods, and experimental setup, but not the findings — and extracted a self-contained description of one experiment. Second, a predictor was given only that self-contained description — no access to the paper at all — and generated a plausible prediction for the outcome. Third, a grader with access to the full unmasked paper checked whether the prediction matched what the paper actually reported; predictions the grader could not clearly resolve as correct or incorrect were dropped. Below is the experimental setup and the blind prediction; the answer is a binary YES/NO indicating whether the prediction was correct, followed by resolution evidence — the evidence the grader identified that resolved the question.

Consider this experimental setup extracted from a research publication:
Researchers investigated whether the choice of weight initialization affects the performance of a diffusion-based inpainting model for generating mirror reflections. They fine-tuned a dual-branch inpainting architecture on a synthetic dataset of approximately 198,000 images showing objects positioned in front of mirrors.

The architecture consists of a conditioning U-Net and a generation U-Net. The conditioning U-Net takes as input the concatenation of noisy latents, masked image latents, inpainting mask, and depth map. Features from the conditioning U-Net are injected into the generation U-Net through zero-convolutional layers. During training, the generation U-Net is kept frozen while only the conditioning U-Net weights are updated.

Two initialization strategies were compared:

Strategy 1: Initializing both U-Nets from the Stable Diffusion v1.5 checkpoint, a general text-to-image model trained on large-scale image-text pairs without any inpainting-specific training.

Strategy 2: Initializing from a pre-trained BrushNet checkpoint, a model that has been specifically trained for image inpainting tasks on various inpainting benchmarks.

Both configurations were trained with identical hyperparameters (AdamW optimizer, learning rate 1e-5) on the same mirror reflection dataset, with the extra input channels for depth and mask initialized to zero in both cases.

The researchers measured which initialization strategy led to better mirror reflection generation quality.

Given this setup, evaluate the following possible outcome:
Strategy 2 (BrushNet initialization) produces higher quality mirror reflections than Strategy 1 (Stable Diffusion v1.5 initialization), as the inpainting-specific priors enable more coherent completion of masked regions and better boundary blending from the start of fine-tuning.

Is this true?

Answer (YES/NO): NO